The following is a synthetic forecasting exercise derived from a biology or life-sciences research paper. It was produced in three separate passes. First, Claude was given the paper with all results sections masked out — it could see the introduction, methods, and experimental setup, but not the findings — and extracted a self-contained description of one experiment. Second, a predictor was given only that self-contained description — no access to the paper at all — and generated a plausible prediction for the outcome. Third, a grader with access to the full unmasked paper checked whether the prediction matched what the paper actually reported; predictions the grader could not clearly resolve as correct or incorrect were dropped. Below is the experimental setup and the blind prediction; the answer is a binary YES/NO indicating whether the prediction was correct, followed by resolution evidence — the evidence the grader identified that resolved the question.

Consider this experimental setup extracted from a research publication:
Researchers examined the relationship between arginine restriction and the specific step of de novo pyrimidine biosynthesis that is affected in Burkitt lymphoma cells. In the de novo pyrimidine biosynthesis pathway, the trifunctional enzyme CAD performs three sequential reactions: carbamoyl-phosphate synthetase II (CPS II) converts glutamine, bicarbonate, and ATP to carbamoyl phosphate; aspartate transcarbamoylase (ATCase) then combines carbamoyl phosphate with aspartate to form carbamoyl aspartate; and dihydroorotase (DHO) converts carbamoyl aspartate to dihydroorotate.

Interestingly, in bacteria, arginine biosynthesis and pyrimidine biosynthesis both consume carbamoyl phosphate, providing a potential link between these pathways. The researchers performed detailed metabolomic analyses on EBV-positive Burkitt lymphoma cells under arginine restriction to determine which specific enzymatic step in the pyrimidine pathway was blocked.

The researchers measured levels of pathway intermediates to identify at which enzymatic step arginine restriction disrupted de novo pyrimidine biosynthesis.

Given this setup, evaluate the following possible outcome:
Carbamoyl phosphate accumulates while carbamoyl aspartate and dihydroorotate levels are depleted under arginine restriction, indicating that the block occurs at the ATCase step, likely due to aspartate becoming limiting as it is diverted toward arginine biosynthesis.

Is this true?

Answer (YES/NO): NO